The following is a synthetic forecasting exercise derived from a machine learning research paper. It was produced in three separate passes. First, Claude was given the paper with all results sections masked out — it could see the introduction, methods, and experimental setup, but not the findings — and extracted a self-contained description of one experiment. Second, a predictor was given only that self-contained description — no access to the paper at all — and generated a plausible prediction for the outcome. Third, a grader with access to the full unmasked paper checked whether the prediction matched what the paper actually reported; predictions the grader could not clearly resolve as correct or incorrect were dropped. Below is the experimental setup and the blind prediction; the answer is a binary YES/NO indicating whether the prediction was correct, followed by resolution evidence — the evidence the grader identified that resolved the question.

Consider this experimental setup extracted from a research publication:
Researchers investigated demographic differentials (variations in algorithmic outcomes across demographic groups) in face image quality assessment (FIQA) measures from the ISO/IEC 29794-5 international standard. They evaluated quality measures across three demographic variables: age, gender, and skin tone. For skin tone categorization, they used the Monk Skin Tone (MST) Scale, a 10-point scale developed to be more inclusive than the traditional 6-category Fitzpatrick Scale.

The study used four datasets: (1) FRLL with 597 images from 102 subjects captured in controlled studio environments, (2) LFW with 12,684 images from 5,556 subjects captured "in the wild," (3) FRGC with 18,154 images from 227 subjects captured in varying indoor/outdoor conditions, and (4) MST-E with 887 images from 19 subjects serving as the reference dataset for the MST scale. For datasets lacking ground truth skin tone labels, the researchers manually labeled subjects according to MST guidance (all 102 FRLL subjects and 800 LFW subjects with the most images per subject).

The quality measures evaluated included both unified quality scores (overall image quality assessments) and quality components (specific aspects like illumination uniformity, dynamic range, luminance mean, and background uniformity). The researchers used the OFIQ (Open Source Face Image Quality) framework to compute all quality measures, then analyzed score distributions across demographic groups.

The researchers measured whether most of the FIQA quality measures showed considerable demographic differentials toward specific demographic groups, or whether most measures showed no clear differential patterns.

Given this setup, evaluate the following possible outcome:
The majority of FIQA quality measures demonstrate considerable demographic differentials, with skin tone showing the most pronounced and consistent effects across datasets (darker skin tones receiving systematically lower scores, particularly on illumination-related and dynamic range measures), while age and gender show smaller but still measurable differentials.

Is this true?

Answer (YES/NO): NO